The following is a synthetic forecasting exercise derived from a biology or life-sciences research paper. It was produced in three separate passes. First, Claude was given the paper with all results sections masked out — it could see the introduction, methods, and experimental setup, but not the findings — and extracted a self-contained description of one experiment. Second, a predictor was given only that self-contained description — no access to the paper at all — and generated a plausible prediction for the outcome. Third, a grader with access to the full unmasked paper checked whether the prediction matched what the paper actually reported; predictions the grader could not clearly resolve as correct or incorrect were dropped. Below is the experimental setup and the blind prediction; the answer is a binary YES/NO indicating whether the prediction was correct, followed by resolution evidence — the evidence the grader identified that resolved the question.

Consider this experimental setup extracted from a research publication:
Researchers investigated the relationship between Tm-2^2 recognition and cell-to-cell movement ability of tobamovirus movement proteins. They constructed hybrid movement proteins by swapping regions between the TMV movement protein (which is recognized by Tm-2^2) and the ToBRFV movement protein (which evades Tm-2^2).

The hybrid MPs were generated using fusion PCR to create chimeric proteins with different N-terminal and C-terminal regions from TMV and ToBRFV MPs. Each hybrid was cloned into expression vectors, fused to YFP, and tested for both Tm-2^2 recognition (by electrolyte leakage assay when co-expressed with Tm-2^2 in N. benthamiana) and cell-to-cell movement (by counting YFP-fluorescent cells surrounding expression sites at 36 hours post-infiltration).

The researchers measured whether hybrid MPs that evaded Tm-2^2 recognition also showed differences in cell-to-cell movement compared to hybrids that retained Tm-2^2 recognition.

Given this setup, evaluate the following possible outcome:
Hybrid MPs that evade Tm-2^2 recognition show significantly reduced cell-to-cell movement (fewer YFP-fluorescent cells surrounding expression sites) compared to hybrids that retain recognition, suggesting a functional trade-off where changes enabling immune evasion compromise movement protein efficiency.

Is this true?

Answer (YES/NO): YES